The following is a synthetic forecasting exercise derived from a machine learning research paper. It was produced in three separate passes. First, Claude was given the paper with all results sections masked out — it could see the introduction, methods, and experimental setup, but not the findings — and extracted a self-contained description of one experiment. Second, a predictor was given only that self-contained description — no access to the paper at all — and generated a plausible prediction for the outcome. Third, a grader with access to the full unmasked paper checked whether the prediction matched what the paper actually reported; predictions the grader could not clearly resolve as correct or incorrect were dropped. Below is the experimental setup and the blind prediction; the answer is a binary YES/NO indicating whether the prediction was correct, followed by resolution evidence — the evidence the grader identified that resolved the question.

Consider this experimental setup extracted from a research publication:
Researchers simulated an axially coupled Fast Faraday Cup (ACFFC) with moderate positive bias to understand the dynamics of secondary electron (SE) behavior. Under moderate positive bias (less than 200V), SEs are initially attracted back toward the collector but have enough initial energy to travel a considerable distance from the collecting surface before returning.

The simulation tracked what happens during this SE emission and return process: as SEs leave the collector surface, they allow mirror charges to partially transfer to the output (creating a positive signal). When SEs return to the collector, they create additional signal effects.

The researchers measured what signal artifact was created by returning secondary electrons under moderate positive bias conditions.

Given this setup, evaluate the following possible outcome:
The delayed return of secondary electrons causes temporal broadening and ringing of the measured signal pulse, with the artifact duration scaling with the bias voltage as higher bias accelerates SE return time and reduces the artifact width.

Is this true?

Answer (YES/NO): NO